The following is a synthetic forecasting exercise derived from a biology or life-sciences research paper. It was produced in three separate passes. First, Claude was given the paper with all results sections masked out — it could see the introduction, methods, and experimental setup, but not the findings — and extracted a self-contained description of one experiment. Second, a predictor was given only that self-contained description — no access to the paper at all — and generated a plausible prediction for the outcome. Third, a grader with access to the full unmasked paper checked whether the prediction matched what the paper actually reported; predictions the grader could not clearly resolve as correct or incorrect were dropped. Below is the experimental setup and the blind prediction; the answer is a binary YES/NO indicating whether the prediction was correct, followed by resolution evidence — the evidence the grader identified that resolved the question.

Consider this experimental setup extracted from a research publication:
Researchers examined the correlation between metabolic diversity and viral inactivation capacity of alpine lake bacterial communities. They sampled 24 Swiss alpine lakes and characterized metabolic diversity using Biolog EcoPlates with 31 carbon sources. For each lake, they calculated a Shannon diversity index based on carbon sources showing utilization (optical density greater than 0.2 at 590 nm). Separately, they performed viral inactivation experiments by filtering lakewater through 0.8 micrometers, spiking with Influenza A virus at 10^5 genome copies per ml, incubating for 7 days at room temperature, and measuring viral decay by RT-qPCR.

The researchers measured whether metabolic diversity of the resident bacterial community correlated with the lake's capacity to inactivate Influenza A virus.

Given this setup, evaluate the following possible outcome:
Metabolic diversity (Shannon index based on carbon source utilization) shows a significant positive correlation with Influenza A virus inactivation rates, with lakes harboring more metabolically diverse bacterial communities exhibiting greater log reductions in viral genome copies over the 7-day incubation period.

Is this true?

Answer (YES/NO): NO